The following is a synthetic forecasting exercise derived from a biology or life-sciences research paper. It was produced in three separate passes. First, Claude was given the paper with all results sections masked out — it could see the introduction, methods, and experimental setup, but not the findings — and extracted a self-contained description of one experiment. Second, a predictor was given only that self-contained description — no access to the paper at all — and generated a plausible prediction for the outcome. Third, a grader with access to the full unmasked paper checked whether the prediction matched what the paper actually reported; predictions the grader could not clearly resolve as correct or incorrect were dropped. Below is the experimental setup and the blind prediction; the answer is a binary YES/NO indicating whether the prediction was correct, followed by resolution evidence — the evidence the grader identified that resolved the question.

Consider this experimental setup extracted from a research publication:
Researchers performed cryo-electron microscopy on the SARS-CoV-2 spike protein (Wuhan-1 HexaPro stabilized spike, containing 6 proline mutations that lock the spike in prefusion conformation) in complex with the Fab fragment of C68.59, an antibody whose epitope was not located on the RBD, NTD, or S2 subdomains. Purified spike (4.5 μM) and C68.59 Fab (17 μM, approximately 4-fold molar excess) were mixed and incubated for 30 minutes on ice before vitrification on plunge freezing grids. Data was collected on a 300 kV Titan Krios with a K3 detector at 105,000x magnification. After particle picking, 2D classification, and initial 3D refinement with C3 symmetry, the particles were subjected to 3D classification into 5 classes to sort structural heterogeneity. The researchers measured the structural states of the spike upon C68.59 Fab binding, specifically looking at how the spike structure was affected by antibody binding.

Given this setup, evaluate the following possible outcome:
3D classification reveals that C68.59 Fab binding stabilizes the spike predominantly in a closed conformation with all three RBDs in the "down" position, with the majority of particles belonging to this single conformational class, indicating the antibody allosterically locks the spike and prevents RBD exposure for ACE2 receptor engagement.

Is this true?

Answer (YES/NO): NO